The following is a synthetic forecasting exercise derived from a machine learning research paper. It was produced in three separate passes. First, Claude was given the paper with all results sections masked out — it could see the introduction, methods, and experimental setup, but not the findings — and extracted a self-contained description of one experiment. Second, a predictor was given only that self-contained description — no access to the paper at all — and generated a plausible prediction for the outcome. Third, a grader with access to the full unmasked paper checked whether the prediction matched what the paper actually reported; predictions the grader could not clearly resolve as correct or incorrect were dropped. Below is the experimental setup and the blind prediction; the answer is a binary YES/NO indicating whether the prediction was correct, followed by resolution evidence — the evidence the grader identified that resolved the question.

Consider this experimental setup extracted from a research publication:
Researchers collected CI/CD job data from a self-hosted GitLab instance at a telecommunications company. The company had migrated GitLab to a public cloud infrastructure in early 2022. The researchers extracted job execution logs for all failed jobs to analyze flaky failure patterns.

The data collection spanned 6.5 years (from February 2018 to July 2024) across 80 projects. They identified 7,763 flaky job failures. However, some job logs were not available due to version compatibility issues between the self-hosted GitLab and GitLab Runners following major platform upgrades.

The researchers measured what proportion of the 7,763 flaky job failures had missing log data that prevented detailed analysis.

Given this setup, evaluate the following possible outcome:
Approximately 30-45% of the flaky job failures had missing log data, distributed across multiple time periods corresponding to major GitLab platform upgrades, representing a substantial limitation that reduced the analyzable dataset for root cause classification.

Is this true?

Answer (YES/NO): YES